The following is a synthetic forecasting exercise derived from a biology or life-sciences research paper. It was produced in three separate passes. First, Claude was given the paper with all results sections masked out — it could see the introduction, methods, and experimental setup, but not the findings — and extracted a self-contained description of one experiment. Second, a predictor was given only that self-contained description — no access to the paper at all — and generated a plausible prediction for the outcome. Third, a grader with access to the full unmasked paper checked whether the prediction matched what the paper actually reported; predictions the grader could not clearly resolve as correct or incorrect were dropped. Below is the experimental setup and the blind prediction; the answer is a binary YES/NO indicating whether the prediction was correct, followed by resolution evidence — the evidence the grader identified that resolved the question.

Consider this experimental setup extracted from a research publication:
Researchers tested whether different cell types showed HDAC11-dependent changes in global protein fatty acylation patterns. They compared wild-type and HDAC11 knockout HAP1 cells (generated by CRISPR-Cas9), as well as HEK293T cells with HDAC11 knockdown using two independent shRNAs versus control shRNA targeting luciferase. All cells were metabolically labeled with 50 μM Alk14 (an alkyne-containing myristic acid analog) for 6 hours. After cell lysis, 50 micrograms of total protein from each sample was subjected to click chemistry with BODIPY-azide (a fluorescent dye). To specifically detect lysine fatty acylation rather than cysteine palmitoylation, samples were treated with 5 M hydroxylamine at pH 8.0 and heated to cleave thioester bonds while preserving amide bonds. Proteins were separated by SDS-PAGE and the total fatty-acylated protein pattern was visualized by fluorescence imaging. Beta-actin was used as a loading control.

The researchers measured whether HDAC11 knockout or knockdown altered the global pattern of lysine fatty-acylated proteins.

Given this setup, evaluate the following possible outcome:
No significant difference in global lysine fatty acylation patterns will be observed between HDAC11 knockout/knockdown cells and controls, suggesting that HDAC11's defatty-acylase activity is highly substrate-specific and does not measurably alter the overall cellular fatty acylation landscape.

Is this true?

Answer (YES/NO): NO